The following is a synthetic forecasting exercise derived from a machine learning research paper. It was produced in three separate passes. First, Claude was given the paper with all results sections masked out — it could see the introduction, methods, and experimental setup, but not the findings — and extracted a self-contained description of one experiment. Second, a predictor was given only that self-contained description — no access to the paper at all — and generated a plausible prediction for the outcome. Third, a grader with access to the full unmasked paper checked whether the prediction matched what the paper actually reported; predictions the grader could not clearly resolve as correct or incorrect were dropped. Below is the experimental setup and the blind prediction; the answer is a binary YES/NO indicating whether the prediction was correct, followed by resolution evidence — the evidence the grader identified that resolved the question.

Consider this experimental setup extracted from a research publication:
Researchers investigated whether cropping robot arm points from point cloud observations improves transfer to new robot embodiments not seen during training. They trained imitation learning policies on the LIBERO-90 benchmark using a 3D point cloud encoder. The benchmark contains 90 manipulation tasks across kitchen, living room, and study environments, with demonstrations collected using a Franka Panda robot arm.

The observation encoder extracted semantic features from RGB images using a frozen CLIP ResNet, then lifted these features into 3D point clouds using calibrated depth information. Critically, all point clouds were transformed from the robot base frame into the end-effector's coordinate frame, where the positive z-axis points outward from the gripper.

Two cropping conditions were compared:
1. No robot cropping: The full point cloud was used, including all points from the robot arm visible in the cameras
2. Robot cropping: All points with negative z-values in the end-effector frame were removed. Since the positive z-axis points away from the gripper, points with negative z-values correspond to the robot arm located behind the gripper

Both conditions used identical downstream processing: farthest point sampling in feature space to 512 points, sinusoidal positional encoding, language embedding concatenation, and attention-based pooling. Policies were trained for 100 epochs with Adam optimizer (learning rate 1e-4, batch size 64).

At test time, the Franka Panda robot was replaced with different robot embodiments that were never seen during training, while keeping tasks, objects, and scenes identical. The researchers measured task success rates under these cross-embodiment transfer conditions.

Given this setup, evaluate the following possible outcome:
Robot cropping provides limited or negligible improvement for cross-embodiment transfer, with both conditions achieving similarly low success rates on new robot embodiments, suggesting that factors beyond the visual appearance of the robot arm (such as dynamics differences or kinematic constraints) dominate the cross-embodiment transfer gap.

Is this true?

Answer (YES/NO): NO